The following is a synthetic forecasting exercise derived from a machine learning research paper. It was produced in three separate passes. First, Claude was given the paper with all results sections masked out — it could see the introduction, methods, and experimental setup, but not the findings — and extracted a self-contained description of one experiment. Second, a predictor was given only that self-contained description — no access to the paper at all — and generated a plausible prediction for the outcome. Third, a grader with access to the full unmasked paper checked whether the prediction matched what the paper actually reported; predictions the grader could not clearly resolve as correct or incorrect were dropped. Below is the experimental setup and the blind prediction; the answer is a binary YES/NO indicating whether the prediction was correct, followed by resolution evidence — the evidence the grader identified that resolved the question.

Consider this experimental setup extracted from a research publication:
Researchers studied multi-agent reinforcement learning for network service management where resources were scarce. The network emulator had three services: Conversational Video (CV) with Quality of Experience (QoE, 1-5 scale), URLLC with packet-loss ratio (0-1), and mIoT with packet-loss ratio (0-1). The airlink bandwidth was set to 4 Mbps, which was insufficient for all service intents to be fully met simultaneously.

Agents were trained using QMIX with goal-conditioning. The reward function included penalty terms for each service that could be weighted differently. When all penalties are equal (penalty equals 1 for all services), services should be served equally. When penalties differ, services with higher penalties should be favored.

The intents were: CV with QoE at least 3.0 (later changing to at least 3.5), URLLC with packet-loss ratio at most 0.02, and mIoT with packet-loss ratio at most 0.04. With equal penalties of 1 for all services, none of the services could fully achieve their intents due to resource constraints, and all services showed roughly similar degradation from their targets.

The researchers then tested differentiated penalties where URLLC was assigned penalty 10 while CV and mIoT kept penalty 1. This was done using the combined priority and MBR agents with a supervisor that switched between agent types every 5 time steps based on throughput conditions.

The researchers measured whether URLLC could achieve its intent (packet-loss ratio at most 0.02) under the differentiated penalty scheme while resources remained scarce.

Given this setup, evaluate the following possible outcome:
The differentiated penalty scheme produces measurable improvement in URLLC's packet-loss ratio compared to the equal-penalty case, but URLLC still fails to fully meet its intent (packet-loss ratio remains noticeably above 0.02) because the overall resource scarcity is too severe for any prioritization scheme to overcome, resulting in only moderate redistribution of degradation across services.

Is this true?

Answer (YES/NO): NO